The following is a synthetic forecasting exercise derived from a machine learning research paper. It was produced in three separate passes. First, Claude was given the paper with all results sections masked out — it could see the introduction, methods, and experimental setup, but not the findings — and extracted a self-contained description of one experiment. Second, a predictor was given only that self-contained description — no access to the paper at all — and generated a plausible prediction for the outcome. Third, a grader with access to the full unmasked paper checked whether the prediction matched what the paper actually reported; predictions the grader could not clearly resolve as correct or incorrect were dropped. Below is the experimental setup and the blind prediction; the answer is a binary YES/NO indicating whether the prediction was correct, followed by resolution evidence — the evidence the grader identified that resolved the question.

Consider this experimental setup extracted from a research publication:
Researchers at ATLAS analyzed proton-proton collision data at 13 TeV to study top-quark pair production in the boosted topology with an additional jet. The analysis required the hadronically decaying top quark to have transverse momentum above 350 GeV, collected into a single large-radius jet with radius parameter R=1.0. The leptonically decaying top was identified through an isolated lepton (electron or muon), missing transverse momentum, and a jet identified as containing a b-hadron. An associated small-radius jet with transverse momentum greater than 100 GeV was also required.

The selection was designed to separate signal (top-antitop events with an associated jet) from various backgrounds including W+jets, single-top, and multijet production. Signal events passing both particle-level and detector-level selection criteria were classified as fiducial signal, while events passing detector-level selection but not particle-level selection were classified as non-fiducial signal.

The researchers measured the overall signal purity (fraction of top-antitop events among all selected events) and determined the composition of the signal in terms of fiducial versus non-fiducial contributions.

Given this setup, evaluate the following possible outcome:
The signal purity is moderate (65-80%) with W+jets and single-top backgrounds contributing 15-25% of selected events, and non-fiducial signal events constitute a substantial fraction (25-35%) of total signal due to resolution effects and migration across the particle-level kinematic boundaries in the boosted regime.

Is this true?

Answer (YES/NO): NO